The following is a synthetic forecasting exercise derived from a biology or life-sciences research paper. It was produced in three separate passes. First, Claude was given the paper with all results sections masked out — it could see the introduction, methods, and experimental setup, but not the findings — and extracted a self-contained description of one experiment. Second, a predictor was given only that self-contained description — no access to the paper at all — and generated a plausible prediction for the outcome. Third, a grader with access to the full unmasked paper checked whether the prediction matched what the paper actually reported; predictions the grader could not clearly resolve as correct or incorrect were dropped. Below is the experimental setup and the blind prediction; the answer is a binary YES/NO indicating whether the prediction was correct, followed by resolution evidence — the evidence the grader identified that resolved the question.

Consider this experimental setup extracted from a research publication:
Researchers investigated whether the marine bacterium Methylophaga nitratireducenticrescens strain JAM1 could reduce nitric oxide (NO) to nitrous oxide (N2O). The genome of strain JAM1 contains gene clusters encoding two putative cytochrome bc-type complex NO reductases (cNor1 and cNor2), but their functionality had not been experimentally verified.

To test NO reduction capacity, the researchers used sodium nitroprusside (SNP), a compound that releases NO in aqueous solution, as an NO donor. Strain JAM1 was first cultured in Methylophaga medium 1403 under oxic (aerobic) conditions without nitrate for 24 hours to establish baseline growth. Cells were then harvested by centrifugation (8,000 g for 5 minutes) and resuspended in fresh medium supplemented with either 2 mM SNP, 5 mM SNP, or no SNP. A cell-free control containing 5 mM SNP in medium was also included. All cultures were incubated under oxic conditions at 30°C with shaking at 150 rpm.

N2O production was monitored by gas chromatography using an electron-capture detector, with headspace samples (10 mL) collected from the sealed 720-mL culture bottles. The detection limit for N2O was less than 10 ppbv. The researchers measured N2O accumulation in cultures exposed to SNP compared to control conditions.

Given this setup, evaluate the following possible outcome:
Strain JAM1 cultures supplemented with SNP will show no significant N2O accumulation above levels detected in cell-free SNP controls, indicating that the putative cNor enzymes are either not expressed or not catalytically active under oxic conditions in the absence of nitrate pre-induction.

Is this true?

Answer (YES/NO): NO